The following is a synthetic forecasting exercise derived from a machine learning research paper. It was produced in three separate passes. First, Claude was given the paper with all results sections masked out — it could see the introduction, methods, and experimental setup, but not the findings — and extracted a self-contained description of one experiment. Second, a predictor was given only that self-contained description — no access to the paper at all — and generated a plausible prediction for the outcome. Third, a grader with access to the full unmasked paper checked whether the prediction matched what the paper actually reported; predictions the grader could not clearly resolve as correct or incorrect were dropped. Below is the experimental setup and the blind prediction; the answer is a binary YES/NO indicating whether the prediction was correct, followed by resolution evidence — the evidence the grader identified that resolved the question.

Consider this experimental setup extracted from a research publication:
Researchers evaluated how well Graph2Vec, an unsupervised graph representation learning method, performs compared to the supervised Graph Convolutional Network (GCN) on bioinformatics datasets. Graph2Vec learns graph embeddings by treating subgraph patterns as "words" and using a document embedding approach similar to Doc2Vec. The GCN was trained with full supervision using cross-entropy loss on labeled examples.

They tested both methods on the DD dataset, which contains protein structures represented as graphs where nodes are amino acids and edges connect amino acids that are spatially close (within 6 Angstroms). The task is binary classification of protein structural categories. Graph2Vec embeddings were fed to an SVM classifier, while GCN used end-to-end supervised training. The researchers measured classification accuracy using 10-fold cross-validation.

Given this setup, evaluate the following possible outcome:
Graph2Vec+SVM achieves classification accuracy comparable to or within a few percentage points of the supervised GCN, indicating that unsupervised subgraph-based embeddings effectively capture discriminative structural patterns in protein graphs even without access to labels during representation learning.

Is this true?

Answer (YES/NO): YES